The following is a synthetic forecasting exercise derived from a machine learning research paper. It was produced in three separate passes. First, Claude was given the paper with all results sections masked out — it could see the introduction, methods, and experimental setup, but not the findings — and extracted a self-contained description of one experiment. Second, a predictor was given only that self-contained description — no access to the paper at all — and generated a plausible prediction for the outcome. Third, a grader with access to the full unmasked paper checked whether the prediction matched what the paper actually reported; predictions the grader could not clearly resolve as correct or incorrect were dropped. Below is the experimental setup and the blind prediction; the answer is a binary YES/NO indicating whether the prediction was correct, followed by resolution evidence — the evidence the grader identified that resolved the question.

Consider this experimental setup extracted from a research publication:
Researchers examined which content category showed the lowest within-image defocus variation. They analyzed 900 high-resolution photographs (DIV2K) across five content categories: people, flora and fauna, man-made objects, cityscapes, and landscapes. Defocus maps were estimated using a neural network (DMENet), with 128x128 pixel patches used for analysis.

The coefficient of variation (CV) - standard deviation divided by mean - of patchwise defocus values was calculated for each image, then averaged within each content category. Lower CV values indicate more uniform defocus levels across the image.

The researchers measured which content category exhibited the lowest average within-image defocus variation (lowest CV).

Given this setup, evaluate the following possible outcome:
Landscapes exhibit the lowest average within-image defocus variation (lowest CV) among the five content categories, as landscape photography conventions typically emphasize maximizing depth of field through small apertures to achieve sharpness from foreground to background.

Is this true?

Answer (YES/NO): NO